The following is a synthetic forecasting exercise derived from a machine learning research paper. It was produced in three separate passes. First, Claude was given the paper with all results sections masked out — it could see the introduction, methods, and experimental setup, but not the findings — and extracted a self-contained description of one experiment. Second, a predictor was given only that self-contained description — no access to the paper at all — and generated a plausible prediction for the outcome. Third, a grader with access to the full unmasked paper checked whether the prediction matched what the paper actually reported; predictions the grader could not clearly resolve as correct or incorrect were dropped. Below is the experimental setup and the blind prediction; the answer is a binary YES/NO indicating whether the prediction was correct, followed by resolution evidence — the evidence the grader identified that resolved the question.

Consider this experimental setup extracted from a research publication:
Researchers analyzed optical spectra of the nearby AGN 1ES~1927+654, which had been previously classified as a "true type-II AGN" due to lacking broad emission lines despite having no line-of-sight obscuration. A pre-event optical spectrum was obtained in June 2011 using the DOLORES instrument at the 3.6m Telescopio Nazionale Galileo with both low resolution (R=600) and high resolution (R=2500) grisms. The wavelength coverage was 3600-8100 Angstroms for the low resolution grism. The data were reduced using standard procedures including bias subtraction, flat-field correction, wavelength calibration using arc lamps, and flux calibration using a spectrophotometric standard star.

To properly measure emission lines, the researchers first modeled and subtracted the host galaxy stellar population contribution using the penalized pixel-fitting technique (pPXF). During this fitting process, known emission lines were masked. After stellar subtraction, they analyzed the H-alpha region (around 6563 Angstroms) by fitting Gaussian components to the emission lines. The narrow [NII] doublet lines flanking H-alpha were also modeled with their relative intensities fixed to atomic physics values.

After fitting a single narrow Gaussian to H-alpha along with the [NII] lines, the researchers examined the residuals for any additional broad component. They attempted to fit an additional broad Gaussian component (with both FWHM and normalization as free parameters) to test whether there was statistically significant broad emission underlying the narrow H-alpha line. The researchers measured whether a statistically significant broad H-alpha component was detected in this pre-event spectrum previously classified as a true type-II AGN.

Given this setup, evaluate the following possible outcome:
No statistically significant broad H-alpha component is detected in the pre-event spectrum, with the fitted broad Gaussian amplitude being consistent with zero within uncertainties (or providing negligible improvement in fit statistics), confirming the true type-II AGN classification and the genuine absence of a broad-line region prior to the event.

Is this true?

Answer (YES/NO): NO